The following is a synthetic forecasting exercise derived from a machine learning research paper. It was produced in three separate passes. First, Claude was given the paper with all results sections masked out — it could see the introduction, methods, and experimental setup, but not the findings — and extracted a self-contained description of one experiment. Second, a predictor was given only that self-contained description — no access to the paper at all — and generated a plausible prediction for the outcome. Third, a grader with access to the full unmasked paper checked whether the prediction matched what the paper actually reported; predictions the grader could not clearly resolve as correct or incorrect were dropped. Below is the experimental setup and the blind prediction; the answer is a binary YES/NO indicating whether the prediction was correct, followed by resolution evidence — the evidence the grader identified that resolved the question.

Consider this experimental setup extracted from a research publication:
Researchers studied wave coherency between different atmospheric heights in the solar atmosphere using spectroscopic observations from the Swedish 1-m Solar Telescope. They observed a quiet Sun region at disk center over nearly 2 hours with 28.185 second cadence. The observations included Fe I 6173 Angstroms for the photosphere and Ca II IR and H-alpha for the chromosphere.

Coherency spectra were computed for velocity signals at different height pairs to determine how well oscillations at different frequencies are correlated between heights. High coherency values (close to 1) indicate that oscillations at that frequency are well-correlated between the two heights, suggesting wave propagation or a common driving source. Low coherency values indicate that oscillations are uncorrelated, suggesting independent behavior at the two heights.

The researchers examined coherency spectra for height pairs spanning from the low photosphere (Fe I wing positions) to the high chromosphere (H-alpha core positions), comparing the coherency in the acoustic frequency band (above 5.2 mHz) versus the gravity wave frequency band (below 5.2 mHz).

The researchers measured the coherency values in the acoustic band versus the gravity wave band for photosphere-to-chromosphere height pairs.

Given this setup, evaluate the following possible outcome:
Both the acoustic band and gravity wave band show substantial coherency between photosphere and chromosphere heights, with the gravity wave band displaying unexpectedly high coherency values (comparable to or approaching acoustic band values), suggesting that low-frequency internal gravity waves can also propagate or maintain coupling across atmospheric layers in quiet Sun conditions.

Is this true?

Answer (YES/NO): NO